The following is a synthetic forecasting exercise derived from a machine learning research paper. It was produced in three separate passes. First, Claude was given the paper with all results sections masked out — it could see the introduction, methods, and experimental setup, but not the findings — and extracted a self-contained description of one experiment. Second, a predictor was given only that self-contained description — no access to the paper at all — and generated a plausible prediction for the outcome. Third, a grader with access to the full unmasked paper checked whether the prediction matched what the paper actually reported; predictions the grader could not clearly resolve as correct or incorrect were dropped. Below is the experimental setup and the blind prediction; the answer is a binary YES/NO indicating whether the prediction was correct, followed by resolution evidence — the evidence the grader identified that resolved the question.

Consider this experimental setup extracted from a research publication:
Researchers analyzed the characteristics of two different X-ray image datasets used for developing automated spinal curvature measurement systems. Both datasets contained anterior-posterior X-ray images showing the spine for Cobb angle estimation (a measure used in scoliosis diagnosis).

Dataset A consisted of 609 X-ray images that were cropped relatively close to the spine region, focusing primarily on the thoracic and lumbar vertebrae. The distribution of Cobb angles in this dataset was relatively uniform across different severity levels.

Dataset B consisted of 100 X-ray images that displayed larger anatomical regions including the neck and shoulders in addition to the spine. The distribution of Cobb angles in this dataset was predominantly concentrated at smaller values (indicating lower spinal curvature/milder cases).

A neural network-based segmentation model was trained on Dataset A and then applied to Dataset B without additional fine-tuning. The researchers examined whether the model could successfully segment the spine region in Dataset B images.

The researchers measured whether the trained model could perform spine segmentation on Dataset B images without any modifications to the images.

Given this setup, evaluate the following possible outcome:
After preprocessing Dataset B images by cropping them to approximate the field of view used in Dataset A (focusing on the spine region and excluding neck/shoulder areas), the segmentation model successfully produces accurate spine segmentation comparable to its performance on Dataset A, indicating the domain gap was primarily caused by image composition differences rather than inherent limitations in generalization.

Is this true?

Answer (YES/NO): NO